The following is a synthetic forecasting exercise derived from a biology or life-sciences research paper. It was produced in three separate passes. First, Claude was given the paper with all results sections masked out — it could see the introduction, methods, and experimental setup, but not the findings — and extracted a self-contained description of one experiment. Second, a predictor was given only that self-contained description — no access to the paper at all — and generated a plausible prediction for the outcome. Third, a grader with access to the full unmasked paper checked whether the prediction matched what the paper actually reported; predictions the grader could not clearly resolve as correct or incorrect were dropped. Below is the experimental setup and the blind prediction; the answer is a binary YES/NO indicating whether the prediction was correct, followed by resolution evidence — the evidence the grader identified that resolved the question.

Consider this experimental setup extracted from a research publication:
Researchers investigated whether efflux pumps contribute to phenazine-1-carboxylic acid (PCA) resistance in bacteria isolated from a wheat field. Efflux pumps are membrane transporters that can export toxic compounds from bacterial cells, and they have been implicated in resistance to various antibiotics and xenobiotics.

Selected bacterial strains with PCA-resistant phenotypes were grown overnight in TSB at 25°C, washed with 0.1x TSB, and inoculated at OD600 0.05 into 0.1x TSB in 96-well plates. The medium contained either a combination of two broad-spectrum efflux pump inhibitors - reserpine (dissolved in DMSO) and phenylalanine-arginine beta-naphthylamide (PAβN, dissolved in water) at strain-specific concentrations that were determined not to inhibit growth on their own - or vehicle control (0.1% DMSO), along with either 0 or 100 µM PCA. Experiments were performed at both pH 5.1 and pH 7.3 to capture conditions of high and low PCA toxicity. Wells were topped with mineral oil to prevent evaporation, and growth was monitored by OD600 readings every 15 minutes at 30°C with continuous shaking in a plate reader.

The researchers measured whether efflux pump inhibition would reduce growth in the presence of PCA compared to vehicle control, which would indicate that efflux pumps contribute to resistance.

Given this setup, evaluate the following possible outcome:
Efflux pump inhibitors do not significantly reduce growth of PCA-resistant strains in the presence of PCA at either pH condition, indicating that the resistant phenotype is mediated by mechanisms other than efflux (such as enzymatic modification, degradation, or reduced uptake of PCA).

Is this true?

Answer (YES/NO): NO